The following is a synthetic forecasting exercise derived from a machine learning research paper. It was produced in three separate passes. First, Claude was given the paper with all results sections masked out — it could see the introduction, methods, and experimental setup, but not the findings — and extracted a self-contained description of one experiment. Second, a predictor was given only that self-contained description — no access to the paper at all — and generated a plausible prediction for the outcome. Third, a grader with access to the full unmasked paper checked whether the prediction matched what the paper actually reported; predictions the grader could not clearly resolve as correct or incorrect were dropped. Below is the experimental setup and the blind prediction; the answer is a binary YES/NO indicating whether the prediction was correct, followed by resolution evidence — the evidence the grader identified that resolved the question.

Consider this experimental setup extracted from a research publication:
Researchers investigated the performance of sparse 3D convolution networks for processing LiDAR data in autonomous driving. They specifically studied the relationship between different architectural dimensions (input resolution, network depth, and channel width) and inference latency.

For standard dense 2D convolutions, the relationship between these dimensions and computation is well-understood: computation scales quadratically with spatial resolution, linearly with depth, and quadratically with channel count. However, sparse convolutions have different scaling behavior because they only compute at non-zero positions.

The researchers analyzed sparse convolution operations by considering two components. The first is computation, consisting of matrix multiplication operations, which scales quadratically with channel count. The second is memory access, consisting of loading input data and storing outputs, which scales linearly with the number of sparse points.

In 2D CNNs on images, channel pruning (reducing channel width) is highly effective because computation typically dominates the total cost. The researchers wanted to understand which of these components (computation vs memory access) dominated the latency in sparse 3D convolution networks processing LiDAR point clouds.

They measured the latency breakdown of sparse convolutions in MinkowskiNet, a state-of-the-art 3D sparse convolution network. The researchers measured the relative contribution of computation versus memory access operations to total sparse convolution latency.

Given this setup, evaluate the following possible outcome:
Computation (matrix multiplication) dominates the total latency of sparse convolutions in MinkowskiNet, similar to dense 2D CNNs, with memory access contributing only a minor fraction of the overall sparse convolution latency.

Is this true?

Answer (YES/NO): NO